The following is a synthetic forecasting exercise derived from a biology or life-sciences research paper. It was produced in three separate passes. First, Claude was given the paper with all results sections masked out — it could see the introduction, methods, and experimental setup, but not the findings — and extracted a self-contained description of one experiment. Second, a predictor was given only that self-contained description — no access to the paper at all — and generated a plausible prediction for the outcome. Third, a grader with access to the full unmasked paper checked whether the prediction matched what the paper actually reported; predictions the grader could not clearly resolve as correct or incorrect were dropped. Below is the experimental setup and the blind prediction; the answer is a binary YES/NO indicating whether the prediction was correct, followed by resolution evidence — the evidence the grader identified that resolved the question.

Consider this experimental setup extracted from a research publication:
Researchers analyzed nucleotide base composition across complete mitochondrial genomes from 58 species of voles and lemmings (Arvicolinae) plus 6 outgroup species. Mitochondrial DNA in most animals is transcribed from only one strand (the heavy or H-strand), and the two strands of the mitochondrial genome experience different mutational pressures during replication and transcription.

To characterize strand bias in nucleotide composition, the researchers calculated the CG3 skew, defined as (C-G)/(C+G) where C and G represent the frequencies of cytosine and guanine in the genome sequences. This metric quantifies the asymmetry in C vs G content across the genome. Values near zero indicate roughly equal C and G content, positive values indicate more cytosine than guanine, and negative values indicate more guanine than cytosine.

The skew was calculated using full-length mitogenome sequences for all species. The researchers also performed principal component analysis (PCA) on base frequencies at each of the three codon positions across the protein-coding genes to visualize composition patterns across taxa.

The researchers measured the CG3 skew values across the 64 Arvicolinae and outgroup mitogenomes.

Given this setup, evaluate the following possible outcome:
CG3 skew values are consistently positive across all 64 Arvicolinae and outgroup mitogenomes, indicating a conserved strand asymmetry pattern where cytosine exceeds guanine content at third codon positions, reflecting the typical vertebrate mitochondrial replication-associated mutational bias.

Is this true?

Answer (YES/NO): NO